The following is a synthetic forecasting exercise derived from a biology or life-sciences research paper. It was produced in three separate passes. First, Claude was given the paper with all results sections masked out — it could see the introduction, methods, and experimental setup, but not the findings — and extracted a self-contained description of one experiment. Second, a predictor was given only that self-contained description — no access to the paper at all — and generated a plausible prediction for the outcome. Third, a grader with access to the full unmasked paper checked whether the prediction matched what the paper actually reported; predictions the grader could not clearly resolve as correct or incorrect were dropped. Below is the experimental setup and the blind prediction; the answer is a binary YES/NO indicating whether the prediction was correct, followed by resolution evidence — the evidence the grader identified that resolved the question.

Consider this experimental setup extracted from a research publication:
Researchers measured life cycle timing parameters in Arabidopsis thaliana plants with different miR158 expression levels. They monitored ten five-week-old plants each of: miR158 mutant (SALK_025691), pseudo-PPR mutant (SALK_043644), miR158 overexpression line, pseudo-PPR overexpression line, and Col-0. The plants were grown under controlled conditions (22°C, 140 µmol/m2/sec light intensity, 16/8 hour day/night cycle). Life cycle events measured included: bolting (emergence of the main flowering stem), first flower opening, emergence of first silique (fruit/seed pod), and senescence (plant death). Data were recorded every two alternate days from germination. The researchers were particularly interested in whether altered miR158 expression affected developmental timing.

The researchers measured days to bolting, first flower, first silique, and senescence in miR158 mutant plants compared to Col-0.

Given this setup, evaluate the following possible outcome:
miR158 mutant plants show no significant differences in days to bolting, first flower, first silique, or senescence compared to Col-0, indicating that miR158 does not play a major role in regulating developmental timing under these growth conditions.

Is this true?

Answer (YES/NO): NO